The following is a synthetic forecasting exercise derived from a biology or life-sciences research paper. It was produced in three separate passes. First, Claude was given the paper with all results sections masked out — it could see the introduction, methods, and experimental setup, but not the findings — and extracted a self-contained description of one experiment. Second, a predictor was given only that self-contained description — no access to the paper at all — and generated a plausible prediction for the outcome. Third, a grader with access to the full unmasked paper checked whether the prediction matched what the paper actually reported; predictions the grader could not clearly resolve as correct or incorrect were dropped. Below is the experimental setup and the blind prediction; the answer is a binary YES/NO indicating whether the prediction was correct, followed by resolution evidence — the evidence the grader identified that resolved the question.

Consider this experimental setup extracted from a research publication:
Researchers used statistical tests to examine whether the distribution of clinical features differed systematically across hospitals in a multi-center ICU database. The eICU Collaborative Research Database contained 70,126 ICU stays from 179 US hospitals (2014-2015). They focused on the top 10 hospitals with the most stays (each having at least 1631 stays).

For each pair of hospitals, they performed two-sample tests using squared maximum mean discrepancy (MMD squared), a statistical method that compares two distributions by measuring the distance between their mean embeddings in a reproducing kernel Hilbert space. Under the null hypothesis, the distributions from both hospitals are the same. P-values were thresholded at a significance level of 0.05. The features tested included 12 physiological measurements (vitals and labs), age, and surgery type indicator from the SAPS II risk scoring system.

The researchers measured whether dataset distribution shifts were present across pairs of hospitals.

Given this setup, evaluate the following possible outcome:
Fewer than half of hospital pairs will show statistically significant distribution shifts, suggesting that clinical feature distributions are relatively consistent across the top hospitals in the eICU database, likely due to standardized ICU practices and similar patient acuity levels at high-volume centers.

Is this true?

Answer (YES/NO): NO